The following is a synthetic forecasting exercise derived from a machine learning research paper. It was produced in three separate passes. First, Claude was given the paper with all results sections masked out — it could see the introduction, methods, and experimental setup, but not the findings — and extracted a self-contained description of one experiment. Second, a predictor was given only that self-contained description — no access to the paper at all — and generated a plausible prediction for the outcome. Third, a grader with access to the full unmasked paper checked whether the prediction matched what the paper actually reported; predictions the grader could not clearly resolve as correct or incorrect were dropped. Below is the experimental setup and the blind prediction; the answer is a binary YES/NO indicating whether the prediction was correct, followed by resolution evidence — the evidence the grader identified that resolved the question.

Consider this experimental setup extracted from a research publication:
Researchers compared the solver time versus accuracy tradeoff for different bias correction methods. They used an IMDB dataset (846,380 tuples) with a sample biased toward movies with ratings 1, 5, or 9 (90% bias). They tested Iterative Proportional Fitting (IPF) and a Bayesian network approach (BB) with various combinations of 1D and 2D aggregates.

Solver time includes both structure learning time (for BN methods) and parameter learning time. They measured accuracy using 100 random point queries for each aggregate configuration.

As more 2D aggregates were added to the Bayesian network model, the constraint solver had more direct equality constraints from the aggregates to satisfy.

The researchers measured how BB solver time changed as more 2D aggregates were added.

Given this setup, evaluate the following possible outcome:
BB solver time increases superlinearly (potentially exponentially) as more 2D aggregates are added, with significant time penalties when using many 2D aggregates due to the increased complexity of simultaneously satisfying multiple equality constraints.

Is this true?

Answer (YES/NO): NO